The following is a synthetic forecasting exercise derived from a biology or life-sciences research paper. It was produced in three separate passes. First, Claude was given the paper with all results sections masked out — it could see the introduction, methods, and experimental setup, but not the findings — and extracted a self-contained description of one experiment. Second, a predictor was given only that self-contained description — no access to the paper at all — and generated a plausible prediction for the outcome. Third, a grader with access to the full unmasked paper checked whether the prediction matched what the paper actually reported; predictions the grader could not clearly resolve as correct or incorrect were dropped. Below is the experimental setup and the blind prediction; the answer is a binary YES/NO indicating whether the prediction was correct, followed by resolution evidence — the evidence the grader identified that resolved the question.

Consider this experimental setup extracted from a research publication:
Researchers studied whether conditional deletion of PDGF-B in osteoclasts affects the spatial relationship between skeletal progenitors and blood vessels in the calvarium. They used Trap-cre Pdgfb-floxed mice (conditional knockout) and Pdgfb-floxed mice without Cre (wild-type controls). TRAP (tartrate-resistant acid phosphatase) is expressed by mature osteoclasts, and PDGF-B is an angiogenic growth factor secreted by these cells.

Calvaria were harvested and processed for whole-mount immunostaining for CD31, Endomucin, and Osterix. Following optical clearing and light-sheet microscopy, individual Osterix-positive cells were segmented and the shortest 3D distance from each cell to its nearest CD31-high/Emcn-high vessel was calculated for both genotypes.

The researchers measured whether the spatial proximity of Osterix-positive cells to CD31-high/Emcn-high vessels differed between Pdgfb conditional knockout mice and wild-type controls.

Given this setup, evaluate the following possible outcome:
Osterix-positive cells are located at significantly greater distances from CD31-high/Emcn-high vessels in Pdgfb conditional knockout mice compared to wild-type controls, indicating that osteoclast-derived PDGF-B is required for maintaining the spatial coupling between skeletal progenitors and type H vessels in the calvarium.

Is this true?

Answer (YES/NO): YES